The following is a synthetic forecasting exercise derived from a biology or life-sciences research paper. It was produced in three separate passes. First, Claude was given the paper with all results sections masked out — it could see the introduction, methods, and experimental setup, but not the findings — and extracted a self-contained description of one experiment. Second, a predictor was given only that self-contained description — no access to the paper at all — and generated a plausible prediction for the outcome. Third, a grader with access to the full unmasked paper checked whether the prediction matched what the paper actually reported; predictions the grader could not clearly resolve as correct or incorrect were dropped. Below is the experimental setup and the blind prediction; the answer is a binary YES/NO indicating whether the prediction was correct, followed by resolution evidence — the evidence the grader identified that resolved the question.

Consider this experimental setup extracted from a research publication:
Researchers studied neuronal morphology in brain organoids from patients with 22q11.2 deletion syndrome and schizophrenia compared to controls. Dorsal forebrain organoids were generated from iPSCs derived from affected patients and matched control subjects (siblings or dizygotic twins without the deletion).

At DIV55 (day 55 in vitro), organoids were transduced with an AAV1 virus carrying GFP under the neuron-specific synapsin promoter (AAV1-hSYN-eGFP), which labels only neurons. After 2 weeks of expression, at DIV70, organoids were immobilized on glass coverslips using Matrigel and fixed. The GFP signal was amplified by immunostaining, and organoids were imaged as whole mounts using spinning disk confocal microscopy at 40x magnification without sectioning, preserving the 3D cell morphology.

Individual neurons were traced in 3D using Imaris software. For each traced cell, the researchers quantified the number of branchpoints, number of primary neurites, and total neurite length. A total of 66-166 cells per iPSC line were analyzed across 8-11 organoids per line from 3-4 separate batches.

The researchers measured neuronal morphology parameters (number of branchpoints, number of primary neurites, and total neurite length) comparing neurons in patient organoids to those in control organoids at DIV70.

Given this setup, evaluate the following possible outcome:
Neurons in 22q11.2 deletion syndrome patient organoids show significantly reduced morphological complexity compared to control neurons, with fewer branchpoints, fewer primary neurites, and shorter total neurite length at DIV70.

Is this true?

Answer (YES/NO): YES